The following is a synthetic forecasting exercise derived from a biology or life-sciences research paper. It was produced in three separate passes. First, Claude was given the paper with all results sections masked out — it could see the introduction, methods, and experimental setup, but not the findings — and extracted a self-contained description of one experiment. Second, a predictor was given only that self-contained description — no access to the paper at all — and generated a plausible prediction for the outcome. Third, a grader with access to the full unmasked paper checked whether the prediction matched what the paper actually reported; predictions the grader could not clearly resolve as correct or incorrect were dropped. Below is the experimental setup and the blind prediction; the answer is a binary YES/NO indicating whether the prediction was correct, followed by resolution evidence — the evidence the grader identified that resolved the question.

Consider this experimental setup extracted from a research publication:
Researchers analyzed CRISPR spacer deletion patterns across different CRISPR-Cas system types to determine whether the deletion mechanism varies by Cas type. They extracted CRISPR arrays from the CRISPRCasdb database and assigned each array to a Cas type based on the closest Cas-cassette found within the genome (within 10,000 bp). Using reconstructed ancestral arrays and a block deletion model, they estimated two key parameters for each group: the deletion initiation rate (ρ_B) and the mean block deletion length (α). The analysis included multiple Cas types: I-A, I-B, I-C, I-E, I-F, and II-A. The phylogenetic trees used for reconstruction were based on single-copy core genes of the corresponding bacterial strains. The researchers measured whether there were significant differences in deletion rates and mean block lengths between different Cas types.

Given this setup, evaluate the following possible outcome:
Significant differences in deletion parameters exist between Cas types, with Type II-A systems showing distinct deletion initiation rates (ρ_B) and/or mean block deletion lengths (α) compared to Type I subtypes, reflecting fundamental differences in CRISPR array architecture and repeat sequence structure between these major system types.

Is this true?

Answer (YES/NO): NO